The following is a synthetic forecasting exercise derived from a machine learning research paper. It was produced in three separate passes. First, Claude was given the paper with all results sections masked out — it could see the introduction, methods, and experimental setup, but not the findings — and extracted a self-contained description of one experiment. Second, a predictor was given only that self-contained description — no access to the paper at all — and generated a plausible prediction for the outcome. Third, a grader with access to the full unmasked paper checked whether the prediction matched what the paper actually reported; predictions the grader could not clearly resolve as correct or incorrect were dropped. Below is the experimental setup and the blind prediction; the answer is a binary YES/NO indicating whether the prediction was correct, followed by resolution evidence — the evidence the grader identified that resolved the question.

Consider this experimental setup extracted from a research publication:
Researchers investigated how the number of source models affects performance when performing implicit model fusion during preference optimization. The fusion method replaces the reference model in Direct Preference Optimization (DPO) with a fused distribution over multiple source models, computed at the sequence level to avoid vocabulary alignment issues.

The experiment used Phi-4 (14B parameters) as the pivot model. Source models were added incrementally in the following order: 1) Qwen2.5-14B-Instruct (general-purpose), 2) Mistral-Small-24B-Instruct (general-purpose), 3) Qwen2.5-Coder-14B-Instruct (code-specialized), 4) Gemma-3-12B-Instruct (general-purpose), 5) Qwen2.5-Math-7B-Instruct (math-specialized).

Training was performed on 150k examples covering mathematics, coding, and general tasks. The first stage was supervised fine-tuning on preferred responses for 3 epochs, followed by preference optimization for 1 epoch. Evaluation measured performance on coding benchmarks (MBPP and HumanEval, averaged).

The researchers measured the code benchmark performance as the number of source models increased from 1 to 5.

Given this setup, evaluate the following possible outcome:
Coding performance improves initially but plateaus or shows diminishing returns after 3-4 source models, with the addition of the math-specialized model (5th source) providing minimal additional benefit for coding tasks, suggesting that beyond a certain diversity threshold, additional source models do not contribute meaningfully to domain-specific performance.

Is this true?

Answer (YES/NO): NO